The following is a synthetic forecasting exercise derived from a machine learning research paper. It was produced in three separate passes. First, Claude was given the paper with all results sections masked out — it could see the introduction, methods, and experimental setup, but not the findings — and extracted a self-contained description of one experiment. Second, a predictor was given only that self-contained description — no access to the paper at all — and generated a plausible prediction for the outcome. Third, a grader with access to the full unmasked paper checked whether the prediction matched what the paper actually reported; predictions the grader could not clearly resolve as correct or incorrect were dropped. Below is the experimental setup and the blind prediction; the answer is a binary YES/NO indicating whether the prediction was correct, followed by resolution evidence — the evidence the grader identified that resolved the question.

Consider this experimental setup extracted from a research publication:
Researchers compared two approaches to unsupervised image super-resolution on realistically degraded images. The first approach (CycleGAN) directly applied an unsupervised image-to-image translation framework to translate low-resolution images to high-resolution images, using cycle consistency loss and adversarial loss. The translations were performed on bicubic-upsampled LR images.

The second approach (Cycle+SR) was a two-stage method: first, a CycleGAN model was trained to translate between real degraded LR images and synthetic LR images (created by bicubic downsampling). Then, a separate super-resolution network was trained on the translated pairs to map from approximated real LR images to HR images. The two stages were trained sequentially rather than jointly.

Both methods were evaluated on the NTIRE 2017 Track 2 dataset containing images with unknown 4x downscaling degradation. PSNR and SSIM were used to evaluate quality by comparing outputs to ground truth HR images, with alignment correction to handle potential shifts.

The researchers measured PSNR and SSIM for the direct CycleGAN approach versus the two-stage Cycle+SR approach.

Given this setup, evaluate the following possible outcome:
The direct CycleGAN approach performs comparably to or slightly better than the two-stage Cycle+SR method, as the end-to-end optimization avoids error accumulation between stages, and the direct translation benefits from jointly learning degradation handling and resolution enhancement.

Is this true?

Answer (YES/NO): NO